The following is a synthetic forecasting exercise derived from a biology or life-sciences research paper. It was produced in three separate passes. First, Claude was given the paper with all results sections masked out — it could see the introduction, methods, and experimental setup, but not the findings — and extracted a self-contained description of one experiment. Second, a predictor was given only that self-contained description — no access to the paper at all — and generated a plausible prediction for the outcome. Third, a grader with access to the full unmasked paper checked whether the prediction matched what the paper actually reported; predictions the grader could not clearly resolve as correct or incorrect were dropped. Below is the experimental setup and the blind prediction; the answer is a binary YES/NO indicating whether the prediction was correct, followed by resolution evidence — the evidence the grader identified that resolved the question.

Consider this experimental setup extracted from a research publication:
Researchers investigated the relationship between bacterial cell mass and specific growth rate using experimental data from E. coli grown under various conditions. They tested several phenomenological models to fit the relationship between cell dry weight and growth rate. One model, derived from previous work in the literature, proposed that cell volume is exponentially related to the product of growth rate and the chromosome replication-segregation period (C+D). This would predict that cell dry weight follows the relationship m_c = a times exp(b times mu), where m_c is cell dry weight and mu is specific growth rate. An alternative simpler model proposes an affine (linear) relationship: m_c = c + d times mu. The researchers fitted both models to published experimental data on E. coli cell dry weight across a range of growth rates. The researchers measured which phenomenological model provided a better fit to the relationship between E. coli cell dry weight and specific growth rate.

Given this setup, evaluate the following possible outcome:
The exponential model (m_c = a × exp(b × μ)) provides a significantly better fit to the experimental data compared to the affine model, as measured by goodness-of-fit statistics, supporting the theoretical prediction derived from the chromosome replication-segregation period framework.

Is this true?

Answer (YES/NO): NO